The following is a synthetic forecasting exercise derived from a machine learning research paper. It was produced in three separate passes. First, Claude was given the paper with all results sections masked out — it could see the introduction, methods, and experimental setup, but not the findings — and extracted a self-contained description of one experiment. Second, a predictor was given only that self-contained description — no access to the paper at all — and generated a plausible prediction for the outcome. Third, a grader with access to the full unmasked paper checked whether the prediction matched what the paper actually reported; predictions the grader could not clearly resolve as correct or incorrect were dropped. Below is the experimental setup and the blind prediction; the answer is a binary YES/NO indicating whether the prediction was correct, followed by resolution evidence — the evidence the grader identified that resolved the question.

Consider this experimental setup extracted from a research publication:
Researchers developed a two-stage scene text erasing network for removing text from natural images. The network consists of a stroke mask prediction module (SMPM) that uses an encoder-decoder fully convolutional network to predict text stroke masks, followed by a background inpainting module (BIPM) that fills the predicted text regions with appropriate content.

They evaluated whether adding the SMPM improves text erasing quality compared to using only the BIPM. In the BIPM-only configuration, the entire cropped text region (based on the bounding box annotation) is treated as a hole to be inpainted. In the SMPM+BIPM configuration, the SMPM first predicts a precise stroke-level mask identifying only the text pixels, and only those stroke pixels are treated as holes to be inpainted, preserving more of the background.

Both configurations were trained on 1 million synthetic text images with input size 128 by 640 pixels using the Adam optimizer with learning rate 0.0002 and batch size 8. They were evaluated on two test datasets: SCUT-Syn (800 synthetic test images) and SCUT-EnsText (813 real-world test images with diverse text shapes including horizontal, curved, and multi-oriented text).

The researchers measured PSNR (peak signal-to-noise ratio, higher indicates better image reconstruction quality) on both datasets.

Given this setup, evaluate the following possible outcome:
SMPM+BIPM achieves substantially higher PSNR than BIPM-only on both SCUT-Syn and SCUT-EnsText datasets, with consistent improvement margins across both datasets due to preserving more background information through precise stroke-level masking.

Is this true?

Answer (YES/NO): NO